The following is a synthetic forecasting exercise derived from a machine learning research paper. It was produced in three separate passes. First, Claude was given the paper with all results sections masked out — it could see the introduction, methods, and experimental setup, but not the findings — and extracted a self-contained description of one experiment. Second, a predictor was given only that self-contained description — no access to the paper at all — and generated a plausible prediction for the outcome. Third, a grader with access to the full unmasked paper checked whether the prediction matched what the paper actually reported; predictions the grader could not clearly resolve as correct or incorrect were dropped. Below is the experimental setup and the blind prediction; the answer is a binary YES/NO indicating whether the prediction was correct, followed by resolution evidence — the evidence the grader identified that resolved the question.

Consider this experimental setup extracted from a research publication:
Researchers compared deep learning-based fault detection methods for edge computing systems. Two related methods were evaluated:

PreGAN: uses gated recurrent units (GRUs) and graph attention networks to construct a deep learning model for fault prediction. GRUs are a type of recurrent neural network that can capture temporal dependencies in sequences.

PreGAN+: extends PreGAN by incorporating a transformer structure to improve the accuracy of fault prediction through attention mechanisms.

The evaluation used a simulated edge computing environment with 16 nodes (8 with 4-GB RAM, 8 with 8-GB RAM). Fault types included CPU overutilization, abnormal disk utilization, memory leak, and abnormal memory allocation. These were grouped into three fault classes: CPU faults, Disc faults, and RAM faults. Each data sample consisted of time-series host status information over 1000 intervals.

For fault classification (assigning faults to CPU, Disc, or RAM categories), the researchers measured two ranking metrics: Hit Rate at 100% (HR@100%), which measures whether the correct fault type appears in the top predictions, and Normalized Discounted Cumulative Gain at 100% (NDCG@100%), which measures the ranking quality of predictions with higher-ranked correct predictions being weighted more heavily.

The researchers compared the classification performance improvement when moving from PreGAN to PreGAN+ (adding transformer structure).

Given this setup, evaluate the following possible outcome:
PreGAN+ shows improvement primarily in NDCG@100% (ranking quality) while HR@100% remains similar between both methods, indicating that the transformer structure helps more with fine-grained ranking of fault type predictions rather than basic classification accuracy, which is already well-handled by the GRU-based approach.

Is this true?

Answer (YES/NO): NO